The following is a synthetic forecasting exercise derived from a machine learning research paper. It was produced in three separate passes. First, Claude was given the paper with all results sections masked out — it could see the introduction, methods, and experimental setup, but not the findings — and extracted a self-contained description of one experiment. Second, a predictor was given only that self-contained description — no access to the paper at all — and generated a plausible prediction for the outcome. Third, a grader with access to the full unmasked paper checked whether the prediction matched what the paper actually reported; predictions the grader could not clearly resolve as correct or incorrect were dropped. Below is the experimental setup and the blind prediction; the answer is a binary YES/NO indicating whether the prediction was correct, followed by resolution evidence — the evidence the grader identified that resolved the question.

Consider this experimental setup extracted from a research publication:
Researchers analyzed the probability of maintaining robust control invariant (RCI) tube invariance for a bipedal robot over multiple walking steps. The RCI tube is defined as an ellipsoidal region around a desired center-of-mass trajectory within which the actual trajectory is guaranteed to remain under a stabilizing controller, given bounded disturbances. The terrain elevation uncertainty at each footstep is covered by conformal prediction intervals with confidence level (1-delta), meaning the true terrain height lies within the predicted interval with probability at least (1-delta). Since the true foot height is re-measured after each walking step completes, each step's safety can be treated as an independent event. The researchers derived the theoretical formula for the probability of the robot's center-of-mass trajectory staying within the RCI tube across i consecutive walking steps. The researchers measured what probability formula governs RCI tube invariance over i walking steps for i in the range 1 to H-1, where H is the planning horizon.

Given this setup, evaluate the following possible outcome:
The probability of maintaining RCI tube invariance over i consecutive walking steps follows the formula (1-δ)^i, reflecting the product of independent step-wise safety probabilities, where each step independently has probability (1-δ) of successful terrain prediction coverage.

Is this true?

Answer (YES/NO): YES